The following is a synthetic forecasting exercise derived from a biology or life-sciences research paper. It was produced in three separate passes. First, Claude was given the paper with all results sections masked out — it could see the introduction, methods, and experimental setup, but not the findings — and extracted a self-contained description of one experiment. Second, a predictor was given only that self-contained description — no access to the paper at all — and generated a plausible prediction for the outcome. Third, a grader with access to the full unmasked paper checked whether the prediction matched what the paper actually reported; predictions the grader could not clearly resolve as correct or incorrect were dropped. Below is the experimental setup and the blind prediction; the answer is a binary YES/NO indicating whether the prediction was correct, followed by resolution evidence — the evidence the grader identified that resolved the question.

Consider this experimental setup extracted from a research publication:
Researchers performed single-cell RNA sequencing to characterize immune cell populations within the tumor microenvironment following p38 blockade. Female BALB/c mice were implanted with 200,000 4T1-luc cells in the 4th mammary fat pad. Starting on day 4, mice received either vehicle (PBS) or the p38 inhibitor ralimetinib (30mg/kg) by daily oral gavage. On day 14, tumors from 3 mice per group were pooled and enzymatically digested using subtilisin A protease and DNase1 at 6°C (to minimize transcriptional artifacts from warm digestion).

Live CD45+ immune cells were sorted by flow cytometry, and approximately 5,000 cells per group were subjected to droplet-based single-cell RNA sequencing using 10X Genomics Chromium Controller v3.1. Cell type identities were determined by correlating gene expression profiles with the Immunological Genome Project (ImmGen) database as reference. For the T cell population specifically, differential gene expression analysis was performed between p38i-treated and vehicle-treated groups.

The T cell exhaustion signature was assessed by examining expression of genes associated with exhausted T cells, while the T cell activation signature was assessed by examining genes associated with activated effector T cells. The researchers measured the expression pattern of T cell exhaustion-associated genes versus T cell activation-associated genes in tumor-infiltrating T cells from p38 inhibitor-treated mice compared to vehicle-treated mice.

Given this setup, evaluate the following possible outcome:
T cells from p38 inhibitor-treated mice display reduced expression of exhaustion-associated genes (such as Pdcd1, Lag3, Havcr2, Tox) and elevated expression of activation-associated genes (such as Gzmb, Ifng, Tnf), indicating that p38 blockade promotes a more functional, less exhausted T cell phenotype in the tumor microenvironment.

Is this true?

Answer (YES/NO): YES